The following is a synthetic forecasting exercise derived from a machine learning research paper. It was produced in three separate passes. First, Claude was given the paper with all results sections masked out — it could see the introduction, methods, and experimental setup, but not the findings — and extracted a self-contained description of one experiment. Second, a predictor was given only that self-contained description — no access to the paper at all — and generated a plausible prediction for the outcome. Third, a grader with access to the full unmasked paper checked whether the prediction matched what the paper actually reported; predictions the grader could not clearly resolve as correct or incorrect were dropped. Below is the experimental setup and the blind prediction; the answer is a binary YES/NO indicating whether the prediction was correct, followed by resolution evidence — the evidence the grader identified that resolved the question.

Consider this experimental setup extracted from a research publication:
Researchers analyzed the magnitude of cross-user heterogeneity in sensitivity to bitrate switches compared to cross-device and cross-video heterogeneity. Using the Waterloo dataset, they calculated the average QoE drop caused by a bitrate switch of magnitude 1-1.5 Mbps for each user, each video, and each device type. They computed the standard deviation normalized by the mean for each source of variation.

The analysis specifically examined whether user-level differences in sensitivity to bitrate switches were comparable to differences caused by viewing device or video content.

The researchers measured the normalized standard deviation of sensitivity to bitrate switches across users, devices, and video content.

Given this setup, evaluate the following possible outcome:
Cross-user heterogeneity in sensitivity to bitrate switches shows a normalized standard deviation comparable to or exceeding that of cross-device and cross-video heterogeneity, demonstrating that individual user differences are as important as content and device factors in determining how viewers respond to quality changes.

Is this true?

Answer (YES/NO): YES